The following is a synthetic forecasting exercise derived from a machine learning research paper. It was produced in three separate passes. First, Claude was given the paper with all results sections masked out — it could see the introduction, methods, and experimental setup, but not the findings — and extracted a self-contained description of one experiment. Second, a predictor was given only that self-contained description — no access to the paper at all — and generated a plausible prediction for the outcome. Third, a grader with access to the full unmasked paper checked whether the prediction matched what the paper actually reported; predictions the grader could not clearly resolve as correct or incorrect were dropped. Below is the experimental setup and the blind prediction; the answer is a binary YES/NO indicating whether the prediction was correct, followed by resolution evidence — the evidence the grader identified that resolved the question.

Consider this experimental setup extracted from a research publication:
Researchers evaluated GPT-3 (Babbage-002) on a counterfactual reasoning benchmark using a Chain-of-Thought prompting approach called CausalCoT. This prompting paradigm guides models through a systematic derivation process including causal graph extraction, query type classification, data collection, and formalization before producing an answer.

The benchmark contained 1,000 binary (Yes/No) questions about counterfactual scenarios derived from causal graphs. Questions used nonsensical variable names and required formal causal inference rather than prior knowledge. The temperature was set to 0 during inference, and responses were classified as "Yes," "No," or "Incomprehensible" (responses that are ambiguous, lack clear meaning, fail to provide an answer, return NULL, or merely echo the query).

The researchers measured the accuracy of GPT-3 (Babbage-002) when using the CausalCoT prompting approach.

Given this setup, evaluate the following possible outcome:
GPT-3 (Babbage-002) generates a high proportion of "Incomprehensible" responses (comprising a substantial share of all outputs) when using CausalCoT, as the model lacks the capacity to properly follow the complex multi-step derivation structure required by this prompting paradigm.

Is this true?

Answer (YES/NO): YES